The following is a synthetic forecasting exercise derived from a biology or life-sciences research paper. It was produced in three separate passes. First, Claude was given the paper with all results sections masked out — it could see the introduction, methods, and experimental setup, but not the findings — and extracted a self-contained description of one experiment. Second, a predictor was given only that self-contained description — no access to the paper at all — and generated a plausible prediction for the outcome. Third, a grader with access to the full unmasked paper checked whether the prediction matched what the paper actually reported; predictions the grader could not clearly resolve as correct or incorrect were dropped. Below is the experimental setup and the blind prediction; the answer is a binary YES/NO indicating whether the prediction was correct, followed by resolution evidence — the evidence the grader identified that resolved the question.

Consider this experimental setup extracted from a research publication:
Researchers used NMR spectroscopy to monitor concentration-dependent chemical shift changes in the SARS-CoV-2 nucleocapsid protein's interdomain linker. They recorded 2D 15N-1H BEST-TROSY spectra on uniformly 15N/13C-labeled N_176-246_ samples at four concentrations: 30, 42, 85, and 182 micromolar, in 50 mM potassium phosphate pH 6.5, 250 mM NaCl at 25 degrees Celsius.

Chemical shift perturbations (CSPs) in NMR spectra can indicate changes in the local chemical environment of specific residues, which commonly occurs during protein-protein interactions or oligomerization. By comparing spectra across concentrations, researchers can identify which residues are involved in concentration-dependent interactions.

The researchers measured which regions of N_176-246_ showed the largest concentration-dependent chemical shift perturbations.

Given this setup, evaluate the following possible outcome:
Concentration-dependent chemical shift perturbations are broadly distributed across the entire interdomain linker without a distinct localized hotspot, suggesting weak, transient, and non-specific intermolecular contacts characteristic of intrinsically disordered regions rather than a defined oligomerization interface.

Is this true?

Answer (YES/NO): NO